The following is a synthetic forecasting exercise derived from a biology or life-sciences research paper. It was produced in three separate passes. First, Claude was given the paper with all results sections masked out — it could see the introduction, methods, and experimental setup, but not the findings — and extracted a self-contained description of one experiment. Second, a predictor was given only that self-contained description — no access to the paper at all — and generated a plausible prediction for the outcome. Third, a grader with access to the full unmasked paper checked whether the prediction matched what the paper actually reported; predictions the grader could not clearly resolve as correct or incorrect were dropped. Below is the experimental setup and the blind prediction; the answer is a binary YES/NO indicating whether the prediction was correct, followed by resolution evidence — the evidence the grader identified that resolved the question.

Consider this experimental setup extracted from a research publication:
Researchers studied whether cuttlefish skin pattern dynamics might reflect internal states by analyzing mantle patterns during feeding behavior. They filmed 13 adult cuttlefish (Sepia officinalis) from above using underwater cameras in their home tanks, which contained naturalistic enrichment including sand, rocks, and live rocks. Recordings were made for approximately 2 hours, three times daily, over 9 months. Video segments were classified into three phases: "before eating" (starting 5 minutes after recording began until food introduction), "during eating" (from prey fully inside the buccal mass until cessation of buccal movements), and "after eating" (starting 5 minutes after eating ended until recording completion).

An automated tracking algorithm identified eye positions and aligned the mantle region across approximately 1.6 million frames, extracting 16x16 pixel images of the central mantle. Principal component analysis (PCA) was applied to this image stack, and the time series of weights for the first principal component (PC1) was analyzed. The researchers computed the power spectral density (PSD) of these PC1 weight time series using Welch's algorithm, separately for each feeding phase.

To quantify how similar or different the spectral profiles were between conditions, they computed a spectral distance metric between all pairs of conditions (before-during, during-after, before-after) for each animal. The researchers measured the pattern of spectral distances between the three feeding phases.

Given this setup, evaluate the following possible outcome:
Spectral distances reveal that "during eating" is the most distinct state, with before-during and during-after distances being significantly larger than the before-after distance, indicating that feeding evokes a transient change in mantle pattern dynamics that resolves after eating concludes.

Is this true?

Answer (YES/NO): YES